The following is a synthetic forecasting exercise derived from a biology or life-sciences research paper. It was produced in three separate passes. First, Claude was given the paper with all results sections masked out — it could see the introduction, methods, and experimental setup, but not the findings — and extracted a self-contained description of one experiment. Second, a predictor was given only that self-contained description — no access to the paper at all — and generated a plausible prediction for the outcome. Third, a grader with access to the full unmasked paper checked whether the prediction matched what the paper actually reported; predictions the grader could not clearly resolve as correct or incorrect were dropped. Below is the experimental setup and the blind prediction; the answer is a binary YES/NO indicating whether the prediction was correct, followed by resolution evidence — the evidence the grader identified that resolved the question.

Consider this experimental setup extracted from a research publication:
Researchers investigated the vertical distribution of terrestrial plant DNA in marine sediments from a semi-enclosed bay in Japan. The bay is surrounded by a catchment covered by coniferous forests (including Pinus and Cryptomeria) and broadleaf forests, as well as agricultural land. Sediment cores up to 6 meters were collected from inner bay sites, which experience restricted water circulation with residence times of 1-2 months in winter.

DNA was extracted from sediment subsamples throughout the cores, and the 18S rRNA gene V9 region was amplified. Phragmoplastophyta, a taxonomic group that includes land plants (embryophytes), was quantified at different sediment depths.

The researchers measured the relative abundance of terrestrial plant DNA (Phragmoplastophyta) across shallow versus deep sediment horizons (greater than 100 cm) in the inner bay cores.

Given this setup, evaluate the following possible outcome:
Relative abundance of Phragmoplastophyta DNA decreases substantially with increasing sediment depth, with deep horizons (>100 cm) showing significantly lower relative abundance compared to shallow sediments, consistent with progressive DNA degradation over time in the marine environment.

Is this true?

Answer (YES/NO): NO